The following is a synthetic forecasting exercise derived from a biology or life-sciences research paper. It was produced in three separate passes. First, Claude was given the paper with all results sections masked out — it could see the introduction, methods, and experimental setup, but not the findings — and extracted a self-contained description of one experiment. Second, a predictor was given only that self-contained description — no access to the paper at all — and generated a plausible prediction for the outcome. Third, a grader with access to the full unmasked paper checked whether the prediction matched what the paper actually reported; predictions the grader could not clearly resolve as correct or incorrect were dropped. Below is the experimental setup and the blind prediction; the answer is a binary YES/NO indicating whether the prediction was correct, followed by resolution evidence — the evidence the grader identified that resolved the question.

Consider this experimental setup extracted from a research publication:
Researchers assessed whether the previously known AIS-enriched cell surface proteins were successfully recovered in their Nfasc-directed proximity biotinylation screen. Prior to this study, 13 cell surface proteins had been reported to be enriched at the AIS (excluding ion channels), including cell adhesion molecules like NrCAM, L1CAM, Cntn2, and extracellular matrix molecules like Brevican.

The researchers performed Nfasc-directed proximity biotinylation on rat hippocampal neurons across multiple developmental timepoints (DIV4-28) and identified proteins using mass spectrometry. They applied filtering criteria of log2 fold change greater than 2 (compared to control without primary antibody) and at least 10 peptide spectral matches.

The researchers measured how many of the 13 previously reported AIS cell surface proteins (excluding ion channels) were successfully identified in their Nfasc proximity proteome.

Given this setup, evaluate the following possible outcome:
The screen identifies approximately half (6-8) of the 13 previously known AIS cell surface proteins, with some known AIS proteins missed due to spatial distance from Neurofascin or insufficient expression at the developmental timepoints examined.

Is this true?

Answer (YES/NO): NO